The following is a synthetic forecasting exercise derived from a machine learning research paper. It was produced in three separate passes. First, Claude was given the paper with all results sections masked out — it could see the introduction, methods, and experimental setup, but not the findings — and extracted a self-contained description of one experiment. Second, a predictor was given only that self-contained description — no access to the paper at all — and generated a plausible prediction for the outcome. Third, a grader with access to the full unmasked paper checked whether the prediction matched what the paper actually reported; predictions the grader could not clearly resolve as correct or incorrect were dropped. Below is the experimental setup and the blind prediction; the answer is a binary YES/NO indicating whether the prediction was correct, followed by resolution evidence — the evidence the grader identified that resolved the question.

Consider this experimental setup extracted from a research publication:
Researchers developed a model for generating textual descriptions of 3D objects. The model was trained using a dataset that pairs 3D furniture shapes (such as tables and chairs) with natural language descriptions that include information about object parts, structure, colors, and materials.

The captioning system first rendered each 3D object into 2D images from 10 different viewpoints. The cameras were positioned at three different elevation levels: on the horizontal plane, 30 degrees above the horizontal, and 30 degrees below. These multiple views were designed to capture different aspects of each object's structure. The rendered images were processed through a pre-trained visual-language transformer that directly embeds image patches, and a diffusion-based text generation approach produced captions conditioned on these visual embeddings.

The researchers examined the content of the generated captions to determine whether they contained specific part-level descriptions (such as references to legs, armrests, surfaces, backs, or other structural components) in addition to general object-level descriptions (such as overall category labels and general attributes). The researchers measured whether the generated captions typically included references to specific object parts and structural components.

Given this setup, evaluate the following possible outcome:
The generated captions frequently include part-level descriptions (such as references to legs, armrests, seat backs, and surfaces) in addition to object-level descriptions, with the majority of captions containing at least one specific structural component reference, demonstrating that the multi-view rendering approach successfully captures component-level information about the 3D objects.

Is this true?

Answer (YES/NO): YES